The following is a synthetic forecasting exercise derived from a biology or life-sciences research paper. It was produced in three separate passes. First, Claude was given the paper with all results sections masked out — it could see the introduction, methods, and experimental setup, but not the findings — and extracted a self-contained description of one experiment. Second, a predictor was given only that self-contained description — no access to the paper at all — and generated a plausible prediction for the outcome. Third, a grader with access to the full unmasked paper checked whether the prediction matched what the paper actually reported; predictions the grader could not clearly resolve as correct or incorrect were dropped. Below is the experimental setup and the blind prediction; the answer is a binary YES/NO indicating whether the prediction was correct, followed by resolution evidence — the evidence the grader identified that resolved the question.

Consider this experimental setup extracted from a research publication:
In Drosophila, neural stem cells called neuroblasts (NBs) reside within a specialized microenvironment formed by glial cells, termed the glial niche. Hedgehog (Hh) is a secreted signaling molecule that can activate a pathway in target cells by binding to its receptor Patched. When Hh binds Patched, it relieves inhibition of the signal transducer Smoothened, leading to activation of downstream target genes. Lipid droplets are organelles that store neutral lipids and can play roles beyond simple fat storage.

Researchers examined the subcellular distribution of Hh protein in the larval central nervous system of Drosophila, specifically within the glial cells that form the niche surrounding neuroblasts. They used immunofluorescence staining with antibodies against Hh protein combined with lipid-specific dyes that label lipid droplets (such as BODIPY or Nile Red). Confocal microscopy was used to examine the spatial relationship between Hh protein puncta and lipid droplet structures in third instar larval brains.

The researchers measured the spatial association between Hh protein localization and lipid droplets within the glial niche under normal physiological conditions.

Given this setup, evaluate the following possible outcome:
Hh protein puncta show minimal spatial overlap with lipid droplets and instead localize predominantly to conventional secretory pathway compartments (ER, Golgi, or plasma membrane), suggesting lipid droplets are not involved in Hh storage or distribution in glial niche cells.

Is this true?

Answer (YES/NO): NO